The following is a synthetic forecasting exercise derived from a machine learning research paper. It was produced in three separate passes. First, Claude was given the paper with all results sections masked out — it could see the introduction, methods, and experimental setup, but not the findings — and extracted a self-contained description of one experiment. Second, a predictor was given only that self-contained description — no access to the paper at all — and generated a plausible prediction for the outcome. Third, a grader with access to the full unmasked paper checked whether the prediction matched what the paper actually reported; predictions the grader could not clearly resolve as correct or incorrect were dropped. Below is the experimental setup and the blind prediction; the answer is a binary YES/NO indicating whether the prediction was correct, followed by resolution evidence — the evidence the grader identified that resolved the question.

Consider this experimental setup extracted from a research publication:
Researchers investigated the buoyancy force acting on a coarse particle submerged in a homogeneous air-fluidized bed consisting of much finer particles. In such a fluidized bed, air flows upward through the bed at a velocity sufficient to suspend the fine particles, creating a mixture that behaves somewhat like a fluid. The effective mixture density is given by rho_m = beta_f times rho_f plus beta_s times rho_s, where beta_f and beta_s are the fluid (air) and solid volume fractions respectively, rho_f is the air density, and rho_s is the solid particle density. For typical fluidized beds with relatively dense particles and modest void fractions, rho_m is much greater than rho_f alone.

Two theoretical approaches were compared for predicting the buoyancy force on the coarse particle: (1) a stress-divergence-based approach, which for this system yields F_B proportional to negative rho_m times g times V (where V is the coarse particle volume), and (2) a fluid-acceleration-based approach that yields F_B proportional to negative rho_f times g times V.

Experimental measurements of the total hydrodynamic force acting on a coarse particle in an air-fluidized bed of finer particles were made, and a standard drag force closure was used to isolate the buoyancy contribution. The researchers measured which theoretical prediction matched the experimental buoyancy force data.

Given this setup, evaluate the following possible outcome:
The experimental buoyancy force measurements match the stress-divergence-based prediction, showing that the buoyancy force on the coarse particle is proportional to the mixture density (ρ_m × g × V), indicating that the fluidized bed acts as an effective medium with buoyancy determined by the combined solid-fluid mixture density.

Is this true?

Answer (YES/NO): YES